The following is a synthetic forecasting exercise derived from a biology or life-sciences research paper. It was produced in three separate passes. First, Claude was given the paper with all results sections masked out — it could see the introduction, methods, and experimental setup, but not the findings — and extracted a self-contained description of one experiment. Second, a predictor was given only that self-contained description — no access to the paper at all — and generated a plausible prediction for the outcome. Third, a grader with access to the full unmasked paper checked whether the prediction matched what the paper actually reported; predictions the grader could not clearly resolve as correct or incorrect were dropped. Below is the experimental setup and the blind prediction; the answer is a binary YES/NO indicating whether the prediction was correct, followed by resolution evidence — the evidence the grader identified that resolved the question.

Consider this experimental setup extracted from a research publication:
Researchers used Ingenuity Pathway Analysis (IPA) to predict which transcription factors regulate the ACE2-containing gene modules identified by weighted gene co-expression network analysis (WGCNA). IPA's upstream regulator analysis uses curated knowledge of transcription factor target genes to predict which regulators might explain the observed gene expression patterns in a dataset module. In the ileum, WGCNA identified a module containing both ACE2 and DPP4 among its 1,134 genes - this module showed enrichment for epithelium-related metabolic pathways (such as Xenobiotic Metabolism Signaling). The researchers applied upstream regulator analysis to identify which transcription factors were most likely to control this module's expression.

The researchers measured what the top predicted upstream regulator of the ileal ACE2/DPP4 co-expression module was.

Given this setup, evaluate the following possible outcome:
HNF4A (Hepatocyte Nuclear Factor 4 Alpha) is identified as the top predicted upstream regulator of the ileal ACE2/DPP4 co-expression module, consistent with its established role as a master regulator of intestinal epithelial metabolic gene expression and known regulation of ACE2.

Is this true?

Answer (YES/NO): YES